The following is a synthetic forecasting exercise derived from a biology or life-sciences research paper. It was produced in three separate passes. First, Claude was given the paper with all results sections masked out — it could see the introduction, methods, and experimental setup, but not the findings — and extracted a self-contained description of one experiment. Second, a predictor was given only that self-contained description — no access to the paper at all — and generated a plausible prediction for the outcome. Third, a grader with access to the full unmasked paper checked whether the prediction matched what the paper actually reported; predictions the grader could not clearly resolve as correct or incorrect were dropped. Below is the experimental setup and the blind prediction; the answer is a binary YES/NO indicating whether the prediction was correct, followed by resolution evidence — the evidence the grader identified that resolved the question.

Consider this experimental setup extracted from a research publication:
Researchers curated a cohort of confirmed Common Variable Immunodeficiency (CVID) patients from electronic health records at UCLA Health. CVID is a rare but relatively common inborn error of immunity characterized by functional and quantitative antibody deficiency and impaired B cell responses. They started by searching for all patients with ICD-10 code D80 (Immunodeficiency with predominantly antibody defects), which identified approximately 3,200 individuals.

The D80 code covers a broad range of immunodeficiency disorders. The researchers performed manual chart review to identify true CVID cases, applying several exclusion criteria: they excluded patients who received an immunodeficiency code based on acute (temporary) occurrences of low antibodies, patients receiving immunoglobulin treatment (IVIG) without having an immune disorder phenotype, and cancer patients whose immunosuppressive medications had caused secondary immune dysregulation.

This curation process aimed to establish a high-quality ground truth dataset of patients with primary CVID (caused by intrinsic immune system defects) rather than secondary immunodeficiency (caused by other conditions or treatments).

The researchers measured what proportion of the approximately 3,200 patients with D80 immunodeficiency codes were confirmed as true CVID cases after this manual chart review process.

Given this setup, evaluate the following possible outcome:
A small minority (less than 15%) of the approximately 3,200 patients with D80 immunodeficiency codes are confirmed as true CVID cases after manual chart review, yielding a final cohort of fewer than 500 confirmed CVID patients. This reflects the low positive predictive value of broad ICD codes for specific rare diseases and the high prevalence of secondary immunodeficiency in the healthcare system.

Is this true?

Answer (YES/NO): YES